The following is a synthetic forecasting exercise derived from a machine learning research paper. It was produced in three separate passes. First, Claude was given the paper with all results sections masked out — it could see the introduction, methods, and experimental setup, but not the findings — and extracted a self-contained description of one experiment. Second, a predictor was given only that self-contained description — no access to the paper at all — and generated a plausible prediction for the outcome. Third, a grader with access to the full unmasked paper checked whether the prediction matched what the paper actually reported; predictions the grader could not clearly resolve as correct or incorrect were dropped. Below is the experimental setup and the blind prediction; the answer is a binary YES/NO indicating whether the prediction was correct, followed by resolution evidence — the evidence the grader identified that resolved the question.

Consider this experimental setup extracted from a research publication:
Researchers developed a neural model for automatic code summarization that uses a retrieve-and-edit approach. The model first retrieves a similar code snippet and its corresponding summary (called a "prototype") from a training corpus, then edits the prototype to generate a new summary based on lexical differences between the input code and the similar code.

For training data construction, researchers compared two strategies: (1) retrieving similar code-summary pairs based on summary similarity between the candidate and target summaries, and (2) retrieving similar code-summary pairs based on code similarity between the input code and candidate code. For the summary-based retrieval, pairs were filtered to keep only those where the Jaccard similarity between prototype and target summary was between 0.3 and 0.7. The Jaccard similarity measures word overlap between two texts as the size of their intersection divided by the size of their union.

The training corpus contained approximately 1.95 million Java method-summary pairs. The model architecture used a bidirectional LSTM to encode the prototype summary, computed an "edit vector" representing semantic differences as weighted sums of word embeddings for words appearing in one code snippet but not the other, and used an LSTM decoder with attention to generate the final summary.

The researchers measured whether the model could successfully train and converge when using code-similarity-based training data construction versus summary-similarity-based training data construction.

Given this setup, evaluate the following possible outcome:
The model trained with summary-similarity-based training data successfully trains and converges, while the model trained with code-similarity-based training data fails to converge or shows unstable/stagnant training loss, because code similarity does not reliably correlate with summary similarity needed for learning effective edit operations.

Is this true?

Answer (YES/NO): YES